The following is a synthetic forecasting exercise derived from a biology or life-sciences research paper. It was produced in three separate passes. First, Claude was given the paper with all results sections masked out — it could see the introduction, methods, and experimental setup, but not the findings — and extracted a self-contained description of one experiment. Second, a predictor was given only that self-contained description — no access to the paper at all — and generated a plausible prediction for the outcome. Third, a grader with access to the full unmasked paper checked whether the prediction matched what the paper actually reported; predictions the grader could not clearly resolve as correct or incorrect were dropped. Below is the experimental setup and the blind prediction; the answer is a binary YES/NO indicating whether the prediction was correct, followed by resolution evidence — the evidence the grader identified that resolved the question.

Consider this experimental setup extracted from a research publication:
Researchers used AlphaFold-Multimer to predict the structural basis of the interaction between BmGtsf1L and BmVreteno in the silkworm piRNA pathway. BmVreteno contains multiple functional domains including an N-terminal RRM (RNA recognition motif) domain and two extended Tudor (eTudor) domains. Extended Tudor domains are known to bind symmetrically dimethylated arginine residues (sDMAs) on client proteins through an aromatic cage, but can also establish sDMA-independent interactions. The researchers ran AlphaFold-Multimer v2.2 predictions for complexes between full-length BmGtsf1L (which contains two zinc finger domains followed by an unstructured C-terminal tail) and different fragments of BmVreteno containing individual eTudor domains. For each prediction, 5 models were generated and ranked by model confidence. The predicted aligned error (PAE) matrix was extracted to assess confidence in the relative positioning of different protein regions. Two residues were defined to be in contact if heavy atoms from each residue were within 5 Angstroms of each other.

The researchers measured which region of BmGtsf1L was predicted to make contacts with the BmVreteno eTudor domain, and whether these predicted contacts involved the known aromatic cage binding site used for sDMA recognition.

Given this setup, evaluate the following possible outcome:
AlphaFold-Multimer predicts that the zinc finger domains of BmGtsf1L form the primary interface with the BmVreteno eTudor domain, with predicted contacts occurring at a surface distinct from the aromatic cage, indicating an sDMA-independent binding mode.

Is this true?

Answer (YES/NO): NO